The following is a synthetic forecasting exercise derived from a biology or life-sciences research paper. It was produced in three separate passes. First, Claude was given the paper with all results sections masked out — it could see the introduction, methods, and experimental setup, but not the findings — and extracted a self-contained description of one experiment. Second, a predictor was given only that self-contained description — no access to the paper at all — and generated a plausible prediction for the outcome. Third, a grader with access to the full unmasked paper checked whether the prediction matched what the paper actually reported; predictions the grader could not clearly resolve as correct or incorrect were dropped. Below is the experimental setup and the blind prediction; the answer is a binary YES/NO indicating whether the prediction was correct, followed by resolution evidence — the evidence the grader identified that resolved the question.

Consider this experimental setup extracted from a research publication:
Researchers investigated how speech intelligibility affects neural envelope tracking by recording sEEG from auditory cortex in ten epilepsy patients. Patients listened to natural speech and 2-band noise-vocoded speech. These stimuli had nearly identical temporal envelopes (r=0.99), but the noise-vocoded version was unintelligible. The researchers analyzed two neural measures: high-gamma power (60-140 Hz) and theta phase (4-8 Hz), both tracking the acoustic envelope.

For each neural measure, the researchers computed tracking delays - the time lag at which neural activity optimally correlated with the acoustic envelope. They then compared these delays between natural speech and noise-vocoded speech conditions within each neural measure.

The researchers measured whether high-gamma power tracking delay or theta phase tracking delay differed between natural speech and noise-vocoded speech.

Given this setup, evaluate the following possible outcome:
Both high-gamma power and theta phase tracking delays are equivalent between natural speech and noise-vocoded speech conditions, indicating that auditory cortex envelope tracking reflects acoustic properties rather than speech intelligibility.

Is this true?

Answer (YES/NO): NO